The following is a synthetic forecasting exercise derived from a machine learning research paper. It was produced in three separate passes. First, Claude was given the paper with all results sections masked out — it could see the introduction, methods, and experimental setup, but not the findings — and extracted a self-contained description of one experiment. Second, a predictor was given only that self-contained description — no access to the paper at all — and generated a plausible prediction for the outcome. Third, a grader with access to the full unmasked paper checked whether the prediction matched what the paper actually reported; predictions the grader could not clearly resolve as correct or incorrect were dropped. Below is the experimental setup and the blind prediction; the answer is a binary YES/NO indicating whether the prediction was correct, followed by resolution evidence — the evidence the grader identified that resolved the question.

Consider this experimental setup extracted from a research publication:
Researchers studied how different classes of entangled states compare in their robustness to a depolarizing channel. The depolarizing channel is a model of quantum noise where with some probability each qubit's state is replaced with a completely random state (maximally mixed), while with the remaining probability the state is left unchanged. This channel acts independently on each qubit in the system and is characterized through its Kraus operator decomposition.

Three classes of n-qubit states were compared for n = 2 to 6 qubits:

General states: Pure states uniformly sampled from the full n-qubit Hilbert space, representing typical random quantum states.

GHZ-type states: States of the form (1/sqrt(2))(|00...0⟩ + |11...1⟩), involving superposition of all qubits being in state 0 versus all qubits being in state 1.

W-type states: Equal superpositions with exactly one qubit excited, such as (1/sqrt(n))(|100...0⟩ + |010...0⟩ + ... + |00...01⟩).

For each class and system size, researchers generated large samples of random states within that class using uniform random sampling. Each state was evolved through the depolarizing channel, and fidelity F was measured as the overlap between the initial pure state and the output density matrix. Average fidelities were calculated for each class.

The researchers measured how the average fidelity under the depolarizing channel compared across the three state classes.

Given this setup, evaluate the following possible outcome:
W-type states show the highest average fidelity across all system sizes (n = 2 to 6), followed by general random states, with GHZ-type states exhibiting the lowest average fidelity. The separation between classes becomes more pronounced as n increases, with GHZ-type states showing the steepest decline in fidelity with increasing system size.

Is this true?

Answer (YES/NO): NO